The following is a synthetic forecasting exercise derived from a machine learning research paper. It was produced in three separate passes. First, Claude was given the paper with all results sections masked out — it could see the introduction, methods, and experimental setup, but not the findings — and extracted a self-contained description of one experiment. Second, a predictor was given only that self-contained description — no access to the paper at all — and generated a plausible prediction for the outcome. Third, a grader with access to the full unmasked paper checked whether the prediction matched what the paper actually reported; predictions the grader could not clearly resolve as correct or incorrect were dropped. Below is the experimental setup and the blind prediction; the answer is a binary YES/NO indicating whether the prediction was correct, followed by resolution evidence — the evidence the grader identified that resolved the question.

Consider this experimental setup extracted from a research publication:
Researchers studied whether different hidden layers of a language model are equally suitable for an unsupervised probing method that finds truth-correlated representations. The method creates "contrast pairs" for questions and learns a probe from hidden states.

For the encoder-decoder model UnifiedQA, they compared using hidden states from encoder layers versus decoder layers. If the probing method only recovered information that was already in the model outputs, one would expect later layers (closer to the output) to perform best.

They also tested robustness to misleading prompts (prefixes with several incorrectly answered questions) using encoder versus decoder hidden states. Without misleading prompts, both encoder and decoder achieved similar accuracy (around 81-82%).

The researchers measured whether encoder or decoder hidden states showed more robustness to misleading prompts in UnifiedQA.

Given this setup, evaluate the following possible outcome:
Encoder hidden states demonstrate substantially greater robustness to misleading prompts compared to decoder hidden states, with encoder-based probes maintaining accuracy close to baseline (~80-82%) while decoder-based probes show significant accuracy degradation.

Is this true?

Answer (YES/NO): YES